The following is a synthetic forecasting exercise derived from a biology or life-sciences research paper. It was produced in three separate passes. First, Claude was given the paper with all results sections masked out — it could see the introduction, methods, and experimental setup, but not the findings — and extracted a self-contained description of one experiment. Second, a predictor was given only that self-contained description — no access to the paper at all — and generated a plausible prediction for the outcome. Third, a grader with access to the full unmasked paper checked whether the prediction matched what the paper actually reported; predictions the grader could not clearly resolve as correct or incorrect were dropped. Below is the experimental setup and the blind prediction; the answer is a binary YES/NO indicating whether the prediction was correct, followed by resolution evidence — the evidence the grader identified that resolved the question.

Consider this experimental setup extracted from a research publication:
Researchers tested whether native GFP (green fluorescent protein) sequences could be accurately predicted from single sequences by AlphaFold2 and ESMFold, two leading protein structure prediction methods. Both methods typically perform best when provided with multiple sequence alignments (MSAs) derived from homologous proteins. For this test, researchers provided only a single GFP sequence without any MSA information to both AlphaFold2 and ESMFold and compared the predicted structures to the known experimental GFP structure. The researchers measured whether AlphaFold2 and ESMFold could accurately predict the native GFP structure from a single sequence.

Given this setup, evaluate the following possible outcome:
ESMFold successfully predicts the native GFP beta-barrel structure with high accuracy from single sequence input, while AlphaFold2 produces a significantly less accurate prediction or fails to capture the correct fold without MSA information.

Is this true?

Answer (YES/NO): NO